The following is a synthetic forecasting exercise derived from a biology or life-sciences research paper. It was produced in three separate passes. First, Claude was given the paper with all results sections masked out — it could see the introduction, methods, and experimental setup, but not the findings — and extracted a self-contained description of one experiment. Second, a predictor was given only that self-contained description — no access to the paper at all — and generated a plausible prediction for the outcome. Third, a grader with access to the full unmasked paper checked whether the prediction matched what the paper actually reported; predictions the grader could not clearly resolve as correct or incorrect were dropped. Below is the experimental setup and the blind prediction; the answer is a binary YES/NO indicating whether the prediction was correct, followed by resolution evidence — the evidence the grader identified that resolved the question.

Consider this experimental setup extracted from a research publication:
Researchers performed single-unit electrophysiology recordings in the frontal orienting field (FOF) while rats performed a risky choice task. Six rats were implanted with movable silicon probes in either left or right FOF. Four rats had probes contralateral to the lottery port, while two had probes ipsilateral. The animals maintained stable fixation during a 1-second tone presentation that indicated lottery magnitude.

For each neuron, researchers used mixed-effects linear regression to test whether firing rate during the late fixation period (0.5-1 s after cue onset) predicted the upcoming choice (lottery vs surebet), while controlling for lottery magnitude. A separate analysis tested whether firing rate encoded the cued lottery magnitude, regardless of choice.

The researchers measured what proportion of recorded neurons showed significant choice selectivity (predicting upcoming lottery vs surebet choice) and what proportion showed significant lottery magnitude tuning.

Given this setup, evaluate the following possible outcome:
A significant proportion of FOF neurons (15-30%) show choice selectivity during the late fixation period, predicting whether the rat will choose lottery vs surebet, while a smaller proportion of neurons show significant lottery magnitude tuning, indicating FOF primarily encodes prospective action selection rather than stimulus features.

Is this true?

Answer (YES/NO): NO